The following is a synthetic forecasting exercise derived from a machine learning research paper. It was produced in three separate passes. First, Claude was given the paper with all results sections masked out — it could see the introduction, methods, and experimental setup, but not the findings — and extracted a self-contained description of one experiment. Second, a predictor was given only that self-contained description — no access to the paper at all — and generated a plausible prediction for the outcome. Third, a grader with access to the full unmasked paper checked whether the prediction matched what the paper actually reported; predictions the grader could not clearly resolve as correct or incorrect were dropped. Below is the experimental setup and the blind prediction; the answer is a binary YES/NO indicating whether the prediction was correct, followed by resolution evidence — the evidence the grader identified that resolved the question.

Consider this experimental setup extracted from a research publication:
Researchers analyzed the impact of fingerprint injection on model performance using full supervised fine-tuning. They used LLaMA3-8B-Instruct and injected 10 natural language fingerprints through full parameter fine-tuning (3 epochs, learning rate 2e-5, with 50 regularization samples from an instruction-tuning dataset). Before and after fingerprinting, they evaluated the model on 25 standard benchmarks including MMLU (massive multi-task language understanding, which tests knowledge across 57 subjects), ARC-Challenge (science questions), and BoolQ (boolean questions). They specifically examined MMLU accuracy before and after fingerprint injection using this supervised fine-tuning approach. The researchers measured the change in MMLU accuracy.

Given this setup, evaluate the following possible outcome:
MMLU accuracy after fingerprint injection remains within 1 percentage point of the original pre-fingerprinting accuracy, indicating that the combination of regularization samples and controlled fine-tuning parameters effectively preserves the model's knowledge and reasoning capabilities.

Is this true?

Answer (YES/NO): NO